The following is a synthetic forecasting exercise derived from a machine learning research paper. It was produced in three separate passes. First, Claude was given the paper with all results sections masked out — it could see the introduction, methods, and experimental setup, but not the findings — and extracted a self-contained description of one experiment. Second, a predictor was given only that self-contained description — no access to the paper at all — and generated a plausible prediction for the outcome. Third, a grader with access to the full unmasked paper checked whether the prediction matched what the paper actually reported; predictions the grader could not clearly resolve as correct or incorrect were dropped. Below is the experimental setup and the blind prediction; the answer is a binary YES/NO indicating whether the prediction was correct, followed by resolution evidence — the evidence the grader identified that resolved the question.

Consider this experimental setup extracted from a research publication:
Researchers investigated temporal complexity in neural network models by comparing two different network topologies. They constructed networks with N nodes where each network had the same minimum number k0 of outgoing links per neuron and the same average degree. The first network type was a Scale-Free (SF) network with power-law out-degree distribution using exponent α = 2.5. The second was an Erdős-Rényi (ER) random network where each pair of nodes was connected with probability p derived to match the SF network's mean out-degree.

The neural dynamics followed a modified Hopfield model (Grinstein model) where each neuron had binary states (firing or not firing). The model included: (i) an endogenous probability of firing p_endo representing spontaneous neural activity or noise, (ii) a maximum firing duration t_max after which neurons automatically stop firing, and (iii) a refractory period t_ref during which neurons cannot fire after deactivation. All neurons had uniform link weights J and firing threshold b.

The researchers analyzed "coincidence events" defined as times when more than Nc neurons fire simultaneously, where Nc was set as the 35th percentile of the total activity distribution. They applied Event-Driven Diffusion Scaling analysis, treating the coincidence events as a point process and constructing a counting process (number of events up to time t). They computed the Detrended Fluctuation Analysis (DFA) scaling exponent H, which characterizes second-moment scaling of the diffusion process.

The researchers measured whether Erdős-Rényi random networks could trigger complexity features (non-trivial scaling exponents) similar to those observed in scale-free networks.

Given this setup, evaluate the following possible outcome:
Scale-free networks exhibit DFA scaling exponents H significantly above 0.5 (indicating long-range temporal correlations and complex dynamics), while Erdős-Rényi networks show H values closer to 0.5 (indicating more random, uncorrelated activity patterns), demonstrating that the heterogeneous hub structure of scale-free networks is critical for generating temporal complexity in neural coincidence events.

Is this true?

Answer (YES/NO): NO